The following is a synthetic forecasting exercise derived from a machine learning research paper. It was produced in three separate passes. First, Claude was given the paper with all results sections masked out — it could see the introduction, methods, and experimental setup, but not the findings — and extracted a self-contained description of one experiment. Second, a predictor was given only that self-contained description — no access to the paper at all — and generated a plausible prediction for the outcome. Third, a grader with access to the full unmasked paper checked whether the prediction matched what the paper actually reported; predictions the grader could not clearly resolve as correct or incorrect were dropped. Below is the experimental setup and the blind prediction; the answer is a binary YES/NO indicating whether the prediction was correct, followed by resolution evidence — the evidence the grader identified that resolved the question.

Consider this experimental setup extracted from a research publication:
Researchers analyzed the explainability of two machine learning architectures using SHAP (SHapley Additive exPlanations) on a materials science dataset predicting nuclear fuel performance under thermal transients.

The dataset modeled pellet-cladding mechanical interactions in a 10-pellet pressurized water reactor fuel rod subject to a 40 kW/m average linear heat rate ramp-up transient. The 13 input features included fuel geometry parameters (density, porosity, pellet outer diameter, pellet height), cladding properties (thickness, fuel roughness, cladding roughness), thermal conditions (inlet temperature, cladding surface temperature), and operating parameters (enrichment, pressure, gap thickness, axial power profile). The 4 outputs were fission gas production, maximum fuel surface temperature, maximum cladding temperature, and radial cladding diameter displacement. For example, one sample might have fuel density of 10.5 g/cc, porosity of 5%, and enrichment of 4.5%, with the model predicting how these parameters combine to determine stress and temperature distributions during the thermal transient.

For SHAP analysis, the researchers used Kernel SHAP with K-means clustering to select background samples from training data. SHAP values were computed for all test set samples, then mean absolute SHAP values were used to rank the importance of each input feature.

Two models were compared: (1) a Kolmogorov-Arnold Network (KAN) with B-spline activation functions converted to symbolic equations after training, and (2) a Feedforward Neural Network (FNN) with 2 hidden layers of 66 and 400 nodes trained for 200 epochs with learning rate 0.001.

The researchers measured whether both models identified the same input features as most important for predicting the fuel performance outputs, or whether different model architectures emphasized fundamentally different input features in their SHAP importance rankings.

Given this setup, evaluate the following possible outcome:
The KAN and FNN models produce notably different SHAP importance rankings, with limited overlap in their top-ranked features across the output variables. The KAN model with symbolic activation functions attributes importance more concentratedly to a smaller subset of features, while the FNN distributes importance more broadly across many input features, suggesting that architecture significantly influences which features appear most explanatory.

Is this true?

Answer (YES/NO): NO